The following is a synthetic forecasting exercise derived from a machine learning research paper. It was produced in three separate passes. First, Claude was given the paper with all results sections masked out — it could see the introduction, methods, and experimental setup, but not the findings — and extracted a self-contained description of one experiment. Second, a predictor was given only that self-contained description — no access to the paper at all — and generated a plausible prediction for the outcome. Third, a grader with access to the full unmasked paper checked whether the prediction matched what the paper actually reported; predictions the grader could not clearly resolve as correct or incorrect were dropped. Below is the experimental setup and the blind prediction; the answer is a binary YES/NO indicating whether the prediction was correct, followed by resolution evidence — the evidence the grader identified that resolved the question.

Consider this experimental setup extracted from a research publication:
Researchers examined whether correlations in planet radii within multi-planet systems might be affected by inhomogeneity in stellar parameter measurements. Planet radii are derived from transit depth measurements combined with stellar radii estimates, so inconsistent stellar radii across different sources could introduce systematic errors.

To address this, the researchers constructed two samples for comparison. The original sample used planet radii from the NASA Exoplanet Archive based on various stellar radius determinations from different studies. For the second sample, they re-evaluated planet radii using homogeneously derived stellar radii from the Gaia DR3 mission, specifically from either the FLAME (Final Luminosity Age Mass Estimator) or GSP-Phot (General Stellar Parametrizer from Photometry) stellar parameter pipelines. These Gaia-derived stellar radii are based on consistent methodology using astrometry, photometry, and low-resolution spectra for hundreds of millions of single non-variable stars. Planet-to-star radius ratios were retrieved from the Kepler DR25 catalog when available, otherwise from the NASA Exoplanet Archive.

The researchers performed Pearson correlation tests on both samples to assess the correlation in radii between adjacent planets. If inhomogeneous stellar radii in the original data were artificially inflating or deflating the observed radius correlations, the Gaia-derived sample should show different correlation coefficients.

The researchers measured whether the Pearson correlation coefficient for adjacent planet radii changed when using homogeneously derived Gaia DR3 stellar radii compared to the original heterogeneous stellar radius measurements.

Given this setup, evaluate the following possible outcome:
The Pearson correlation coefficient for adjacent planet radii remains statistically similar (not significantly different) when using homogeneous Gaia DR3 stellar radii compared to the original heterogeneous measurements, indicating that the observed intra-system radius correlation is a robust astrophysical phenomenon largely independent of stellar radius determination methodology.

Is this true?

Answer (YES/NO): YES